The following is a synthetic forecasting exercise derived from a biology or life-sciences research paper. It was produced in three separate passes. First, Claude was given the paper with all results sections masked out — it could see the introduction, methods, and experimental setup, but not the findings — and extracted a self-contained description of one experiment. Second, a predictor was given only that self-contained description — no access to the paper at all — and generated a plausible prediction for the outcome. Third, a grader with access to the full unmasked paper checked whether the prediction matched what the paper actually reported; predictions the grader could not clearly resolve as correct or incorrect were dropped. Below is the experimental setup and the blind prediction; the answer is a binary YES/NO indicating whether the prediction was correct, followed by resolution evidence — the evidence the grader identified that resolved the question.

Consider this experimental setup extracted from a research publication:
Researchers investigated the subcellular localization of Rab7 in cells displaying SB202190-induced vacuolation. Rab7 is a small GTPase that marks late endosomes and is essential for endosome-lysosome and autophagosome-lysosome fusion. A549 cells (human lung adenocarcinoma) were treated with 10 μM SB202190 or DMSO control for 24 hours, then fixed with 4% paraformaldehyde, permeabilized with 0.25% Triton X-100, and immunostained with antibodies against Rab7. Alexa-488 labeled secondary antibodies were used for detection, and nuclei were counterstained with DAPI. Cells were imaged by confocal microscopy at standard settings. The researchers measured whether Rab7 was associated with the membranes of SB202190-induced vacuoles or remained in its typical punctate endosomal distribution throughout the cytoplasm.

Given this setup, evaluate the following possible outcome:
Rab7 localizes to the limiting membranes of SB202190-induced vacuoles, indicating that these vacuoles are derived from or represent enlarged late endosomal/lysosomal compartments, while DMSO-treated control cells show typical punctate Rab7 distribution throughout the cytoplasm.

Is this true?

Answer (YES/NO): YES